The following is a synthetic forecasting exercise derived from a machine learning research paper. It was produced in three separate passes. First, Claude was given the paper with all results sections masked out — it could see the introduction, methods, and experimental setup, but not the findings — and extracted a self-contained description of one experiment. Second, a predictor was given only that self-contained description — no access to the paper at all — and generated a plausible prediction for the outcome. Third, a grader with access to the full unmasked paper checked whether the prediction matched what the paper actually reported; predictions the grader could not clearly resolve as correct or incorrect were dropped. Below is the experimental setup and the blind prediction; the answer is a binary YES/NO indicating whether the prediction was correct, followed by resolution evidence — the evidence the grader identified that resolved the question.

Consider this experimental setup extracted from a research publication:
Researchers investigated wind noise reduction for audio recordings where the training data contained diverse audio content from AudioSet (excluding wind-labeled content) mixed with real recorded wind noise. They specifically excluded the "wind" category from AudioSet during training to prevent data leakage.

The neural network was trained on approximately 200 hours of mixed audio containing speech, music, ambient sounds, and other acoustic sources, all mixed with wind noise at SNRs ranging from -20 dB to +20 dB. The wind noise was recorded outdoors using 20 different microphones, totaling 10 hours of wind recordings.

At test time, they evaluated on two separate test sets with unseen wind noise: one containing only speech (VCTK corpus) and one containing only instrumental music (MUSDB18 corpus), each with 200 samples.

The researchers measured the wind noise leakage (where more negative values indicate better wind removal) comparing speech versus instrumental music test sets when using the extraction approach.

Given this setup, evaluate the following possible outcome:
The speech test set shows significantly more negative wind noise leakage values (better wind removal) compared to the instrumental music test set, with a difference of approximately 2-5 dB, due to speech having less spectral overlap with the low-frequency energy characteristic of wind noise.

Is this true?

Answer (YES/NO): NO